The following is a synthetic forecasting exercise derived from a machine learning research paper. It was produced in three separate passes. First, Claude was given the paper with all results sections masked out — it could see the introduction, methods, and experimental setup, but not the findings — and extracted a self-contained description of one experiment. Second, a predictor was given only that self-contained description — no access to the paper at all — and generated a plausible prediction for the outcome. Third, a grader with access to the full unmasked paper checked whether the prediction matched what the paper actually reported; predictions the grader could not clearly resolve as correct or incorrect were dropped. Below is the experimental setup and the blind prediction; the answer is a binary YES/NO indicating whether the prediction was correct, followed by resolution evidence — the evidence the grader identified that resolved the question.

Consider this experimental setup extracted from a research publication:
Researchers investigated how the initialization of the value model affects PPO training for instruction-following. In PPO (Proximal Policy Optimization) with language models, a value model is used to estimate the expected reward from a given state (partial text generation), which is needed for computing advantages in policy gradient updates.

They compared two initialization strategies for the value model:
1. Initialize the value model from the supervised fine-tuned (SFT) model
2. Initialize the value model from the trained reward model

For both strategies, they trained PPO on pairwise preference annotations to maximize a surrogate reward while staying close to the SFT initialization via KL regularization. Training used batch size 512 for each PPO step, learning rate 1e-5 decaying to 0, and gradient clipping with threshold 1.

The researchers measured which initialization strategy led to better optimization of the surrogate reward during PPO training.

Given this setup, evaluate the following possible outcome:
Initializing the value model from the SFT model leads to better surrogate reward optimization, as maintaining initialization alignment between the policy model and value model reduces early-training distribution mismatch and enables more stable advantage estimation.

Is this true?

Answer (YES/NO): NO